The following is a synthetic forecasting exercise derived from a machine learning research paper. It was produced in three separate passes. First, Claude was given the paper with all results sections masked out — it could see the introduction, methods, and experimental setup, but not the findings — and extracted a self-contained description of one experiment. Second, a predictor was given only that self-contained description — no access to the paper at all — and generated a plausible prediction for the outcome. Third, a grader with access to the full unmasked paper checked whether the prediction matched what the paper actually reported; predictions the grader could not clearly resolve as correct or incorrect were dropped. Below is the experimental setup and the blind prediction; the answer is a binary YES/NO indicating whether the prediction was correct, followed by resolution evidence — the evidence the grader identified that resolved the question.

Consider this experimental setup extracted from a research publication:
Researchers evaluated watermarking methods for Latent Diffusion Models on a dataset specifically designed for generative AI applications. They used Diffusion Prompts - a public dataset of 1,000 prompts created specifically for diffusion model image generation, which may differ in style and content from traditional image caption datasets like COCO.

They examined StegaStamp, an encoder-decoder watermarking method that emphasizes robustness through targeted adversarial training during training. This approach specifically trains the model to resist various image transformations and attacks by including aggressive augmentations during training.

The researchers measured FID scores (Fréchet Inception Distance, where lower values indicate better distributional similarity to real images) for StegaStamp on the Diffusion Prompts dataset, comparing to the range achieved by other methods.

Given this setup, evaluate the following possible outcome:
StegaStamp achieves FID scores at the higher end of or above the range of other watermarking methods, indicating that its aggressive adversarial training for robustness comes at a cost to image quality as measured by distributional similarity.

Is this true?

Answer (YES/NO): YES